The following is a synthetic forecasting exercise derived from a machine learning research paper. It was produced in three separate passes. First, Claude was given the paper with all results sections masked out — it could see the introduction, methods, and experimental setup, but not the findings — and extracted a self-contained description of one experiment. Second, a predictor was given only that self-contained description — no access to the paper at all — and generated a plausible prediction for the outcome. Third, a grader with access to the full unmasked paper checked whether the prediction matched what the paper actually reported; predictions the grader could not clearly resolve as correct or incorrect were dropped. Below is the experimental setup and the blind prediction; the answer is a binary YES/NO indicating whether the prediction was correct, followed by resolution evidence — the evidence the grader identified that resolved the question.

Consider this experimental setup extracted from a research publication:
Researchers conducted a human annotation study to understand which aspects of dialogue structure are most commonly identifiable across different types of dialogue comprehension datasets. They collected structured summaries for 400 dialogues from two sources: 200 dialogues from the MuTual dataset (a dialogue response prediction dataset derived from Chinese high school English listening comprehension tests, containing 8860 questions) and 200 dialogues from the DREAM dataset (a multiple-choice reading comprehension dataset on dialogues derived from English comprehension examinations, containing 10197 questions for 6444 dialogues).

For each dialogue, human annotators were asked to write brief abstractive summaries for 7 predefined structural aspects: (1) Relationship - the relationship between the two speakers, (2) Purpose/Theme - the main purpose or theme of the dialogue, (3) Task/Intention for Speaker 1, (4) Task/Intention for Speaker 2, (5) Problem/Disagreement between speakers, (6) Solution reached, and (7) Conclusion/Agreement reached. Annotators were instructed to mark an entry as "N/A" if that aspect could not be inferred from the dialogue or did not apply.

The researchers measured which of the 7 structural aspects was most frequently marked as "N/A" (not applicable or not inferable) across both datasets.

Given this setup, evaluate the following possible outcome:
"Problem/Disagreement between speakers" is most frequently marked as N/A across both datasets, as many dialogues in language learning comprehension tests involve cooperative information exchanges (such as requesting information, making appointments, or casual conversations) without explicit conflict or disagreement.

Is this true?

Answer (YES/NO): NO